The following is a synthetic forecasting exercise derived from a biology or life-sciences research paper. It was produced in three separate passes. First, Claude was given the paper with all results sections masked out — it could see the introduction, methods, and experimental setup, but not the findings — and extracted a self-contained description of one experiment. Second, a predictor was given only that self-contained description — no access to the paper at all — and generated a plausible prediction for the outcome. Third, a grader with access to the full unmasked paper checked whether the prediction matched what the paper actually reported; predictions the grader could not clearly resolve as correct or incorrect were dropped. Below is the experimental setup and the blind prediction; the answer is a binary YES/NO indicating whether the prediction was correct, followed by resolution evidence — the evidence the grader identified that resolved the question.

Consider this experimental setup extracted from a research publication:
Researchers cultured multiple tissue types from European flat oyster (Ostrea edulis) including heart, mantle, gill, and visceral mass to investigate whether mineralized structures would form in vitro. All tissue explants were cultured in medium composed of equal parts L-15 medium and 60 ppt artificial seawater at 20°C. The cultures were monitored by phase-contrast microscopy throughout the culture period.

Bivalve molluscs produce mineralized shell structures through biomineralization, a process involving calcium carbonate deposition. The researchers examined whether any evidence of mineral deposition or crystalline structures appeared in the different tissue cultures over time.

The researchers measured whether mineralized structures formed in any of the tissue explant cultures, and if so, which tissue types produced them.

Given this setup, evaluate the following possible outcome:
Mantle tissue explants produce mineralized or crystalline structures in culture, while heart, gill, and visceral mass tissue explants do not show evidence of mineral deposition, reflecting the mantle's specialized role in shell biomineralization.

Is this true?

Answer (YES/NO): NO